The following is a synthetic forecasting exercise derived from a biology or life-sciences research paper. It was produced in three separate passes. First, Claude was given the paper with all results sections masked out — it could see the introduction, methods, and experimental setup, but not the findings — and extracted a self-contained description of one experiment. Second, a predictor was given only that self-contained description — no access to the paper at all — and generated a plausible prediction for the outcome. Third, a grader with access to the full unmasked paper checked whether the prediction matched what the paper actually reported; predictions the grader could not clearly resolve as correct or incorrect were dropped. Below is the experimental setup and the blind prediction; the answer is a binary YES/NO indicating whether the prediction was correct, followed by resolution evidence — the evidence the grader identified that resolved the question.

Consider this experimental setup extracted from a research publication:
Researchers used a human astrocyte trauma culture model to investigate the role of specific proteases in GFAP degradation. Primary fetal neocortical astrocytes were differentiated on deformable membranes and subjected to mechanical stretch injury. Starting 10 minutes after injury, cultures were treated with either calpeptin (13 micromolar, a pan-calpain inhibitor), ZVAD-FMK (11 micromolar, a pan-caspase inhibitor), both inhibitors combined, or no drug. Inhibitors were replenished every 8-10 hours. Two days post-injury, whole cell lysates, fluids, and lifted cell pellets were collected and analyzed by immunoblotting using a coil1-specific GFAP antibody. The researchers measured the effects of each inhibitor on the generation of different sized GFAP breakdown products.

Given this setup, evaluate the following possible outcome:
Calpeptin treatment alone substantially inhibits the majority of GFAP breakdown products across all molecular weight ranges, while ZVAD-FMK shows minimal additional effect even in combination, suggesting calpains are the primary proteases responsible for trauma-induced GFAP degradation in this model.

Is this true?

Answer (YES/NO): NO